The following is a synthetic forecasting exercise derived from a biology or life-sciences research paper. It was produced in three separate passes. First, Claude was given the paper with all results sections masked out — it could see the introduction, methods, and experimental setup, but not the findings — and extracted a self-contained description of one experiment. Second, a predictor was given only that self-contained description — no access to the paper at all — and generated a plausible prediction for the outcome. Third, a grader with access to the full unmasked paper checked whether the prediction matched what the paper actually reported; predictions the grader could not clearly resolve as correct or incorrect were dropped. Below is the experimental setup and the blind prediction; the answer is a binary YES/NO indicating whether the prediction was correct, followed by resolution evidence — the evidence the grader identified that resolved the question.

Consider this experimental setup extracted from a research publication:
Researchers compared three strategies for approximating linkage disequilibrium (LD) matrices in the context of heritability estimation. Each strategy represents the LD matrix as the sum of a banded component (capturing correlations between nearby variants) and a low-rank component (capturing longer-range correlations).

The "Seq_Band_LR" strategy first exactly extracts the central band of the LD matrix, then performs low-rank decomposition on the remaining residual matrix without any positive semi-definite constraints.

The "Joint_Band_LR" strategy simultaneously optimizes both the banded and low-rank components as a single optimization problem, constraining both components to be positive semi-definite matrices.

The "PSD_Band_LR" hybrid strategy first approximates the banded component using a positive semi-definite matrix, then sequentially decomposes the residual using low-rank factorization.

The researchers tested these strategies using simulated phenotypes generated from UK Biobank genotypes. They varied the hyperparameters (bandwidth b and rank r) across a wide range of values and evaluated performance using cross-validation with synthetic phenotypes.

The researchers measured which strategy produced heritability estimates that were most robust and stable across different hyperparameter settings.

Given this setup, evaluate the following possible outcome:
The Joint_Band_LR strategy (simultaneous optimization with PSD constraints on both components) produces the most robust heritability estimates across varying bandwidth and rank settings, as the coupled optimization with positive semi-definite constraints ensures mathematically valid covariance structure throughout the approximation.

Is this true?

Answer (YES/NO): NO